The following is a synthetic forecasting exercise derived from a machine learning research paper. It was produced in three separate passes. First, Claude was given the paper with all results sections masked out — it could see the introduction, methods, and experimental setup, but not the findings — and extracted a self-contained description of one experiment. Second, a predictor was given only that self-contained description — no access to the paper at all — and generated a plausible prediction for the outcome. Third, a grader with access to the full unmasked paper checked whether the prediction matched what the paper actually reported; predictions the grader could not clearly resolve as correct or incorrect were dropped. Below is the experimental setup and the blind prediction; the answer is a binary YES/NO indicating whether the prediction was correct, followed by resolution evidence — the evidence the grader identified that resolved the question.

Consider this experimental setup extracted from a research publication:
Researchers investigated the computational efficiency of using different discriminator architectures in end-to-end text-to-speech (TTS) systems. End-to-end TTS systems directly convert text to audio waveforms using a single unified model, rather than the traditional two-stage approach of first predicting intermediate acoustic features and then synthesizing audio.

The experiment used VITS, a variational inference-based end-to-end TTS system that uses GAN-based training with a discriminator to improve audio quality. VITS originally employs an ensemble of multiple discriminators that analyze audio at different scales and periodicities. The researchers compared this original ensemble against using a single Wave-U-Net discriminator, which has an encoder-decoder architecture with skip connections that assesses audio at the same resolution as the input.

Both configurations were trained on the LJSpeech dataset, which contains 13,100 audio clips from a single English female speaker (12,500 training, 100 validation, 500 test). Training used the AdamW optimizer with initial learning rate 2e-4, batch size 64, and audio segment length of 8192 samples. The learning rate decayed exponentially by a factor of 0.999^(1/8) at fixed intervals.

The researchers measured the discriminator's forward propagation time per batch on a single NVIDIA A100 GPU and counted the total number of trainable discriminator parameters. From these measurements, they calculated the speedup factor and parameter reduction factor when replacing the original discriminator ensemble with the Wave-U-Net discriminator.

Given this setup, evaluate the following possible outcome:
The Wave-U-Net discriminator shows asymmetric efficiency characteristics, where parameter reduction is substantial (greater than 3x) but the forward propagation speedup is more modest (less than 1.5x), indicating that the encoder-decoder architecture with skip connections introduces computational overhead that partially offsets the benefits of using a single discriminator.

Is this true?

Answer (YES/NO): NO